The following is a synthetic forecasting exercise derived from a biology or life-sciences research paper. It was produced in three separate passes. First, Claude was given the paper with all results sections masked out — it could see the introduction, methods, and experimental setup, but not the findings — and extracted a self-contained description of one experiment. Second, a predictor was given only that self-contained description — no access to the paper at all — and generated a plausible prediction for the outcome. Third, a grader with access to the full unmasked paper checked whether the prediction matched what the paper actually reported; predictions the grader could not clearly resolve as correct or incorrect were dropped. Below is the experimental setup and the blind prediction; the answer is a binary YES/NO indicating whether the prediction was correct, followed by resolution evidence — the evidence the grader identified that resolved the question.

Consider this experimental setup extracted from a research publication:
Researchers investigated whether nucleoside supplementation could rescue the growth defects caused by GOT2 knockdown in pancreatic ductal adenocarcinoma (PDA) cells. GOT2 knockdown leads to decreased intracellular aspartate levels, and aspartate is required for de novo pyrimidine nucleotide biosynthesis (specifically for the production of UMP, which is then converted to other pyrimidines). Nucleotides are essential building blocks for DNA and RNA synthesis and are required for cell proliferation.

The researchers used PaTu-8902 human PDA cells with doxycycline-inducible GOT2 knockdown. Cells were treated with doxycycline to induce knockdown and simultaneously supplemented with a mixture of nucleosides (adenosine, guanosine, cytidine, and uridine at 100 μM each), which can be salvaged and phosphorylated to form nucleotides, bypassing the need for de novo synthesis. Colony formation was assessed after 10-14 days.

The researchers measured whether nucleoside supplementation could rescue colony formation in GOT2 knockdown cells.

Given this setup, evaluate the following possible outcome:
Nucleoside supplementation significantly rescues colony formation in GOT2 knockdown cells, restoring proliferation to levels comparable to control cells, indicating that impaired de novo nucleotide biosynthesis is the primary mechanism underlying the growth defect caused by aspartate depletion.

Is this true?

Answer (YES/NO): NO